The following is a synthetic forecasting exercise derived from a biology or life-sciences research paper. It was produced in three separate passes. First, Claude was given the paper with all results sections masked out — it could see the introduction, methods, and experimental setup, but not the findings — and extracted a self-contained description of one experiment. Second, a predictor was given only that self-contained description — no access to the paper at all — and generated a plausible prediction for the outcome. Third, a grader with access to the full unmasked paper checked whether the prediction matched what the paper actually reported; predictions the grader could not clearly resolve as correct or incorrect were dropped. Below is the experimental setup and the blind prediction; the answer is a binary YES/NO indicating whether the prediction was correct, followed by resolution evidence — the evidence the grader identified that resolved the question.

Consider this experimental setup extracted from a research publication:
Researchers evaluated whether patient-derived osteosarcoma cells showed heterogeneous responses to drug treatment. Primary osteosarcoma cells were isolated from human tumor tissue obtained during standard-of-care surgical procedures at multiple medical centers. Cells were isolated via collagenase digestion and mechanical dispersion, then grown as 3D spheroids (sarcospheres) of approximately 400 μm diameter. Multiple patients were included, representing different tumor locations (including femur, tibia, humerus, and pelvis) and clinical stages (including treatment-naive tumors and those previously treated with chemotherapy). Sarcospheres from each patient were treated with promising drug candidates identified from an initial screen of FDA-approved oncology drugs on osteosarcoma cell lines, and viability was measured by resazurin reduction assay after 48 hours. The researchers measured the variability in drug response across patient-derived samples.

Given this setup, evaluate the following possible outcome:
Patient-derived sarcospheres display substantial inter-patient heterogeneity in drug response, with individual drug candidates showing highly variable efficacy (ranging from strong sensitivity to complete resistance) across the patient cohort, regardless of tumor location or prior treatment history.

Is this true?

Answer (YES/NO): YES